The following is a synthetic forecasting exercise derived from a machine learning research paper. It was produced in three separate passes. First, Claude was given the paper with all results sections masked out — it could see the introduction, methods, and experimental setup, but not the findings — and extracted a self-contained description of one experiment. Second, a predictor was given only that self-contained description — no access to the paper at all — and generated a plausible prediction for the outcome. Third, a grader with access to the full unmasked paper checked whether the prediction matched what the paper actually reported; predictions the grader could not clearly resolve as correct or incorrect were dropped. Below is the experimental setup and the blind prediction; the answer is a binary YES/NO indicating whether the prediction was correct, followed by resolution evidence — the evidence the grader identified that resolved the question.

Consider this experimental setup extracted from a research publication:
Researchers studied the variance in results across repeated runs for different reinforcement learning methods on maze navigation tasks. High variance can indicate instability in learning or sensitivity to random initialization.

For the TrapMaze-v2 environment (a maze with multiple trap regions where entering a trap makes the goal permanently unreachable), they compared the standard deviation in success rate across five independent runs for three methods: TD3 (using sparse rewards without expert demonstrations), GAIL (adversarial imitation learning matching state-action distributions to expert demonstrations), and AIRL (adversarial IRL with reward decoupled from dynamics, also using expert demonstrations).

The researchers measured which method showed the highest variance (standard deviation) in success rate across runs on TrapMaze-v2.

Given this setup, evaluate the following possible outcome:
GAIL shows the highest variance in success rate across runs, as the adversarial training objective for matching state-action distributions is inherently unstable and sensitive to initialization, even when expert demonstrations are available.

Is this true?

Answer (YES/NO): YES